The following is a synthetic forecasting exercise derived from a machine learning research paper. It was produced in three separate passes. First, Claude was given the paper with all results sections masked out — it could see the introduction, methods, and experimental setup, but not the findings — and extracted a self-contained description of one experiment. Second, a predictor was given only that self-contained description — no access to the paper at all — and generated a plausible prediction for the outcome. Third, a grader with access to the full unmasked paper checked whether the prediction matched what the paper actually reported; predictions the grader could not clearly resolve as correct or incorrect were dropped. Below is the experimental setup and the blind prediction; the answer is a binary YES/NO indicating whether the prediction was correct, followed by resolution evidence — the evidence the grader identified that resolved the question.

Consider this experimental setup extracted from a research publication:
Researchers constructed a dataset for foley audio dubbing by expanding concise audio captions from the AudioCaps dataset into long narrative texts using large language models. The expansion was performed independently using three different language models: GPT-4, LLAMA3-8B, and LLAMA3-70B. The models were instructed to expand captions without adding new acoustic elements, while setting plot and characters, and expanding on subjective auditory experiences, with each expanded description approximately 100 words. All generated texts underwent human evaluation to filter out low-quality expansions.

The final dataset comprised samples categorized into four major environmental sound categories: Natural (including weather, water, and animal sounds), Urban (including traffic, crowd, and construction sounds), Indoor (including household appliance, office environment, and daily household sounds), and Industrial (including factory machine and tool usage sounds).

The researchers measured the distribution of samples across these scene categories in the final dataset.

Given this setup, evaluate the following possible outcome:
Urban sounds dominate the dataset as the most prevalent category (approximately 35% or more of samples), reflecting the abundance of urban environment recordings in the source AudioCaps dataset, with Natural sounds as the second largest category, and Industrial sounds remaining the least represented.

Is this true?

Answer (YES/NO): NO